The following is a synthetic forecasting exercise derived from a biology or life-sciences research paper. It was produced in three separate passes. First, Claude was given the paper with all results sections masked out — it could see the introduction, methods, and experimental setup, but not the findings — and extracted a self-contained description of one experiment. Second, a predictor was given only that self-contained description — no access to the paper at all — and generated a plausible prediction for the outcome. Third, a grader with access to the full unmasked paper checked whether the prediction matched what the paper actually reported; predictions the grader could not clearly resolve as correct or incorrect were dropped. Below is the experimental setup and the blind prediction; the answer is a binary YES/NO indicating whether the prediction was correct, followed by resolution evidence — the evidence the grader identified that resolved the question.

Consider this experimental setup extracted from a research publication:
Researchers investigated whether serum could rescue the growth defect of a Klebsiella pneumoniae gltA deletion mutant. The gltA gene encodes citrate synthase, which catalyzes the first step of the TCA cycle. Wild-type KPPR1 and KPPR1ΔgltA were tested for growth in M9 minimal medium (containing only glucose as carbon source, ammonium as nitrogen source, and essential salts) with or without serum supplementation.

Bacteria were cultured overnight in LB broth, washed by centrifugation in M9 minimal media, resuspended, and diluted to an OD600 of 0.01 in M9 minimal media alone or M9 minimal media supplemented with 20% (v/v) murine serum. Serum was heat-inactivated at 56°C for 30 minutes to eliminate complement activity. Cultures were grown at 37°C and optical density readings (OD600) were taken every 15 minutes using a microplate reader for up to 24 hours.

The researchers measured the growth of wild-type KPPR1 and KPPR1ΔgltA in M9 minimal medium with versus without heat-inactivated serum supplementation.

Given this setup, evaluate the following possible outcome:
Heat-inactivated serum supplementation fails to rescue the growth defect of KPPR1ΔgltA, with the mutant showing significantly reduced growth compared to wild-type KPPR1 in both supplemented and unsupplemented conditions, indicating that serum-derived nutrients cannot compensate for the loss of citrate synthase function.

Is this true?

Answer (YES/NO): NO